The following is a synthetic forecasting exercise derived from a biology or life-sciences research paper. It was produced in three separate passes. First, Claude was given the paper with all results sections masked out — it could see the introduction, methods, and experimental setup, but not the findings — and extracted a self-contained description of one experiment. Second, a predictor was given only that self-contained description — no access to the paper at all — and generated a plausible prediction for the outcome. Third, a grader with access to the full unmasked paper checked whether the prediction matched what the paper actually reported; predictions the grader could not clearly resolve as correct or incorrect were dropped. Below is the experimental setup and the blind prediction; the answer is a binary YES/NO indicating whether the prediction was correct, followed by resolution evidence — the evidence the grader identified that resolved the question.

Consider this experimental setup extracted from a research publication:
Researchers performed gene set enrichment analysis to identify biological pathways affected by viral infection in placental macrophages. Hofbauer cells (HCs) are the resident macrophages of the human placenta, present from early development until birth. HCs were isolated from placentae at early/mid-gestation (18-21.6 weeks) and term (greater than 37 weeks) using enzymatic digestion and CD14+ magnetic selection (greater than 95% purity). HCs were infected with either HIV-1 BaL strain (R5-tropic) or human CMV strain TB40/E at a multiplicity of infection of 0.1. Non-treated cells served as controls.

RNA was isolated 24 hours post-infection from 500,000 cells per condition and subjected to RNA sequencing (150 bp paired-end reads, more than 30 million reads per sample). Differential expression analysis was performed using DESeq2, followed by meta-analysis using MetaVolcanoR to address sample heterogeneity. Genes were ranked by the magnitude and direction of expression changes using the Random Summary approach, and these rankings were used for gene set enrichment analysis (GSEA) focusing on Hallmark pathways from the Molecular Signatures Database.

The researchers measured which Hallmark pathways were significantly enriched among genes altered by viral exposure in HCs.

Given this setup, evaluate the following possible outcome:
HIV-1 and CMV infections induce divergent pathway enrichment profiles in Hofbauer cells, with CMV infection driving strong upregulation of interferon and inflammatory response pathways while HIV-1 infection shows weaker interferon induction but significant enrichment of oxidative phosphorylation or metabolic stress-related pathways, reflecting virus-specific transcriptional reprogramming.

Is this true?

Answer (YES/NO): NO